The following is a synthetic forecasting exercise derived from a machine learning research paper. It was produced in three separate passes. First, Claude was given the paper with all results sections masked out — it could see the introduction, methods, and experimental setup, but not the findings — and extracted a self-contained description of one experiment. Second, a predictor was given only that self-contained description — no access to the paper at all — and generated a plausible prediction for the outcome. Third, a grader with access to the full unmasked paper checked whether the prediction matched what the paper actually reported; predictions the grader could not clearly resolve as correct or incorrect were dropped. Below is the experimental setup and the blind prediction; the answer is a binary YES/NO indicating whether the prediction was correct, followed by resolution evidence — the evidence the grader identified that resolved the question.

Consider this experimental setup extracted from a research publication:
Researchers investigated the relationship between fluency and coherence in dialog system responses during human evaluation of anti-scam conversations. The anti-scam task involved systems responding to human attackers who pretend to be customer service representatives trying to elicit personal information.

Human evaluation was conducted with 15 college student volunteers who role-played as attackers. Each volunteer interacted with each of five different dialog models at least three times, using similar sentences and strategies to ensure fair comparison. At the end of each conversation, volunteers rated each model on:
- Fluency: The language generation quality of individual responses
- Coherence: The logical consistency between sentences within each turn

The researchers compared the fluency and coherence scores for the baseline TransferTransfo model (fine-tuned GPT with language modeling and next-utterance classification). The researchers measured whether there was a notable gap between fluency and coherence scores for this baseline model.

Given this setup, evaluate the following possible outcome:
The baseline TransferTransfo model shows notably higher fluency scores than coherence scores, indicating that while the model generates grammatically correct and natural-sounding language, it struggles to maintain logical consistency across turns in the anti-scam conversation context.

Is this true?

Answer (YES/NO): YES